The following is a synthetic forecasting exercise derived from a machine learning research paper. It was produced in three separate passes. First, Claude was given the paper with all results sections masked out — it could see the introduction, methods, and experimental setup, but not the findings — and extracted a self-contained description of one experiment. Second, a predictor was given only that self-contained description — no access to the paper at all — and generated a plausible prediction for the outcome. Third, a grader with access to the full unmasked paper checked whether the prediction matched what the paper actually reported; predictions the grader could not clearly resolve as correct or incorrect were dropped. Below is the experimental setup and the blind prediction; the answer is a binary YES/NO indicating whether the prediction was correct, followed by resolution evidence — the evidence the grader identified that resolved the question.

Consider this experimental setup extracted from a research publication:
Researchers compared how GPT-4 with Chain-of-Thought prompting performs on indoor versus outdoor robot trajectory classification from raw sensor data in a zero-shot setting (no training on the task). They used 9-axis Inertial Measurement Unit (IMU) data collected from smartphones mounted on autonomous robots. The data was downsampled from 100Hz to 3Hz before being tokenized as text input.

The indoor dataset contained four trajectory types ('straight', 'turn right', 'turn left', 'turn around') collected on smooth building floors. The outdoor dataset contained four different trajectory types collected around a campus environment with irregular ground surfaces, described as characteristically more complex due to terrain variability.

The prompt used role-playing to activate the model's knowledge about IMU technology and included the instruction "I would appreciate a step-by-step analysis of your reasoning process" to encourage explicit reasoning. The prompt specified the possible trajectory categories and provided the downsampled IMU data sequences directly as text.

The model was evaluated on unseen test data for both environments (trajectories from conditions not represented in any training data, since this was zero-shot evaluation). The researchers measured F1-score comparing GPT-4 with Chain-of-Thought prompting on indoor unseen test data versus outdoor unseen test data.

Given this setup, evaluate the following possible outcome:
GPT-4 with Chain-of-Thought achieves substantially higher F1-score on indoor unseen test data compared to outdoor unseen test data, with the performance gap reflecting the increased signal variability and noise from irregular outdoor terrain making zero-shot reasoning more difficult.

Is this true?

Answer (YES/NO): YES